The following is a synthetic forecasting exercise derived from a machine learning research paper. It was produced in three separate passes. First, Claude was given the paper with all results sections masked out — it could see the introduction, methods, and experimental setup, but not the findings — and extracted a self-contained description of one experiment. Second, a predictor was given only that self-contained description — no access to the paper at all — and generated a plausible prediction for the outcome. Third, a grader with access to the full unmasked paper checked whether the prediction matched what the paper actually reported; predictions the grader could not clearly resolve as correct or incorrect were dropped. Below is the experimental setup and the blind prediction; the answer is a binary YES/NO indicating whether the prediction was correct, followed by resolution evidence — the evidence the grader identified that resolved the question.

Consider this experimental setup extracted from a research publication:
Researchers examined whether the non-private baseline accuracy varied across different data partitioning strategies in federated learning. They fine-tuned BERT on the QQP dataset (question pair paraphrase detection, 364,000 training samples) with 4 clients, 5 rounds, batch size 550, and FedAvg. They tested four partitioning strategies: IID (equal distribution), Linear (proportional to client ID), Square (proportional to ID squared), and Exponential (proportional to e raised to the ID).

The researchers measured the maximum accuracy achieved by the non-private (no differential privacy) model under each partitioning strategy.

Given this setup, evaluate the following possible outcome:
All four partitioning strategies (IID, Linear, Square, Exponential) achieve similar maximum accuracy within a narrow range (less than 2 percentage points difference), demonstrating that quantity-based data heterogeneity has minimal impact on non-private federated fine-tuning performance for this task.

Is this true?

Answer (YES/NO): YES